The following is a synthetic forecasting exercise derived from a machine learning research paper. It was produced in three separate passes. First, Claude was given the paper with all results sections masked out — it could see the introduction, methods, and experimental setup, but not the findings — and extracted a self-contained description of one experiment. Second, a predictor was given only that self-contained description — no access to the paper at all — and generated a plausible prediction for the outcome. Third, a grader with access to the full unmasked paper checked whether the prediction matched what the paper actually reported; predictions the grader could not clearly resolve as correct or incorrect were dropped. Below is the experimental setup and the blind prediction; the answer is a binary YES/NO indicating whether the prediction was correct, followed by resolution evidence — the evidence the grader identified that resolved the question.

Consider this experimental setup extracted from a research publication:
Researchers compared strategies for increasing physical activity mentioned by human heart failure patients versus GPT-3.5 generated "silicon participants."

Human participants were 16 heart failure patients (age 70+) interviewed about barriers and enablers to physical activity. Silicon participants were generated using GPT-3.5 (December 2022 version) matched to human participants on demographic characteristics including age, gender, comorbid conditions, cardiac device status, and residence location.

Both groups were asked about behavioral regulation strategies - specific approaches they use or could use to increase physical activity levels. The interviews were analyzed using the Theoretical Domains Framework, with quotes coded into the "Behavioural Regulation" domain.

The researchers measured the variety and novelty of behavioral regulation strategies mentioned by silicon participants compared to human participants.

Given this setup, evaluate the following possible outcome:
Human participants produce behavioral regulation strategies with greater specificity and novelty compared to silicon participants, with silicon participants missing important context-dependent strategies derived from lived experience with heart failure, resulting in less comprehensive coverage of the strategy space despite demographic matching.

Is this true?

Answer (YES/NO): NO